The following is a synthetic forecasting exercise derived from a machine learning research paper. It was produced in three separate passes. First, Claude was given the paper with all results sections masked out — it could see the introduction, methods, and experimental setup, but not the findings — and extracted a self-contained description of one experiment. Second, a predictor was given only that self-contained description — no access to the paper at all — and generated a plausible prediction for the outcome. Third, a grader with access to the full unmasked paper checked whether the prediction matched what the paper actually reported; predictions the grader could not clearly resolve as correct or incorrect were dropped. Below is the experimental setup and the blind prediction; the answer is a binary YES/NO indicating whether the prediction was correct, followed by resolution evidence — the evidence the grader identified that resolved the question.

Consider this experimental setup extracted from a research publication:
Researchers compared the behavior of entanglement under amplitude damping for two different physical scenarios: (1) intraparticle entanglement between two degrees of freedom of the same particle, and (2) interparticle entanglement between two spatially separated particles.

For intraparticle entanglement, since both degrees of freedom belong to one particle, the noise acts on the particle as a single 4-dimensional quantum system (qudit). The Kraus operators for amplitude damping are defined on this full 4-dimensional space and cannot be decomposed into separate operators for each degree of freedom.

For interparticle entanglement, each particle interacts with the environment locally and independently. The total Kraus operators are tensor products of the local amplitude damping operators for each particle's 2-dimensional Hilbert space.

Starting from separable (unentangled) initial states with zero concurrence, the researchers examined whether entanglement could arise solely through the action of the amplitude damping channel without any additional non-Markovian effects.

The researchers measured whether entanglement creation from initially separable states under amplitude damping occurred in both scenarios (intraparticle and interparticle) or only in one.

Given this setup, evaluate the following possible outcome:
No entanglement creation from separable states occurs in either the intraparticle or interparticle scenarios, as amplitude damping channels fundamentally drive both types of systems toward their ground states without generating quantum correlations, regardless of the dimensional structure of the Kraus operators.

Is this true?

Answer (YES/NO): NO